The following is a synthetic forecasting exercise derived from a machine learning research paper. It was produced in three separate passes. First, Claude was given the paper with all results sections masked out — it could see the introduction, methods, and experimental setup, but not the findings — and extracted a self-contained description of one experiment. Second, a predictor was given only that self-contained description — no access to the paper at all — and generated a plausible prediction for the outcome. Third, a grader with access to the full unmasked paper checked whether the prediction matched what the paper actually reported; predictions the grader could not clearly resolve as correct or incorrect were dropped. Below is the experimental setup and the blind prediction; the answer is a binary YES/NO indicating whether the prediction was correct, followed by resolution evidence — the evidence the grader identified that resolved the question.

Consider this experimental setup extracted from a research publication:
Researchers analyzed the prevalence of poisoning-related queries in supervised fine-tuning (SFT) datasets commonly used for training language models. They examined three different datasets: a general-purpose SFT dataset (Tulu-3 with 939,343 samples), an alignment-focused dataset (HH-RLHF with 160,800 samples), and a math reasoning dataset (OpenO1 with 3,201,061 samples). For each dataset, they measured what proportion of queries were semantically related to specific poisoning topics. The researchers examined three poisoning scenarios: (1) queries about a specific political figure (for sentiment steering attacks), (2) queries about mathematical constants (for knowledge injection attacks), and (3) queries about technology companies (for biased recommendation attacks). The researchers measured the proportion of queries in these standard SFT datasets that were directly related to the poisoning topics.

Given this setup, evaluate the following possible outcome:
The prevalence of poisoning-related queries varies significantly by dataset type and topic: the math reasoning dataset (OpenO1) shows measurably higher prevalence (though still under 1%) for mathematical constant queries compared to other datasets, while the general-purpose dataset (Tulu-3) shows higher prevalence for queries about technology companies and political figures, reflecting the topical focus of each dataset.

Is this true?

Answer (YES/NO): NO